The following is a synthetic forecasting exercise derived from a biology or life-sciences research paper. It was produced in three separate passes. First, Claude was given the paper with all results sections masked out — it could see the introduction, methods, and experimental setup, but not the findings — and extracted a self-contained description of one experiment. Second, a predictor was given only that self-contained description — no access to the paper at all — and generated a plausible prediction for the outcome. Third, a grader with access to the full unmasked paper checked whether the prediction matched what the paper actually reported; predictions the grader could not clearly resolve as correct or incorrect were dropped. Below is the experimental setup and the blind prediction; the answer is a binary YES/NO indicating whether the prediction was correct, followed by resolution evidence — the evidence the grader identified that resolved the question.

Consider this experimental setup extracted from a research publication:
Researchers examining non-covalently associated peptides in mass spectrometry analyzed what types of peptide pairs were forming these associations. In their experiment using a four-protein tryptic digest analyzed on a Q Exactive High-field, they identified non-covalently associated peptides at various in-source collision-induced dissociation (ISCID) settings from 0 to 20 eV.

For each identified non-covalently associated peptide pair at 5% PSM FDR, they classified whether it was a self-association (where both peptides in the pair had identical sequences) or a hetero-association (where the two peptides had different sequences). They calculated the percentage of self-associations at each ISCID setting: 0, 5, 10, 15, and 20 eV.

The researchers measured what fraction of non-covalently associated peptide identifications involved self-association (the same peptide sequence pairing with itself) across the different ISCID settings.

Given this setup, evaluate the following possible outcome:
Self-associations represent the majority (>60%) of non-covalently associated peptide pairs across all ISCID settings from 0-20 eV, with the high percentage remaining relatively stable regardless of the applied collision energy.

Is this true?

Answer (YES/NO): NO